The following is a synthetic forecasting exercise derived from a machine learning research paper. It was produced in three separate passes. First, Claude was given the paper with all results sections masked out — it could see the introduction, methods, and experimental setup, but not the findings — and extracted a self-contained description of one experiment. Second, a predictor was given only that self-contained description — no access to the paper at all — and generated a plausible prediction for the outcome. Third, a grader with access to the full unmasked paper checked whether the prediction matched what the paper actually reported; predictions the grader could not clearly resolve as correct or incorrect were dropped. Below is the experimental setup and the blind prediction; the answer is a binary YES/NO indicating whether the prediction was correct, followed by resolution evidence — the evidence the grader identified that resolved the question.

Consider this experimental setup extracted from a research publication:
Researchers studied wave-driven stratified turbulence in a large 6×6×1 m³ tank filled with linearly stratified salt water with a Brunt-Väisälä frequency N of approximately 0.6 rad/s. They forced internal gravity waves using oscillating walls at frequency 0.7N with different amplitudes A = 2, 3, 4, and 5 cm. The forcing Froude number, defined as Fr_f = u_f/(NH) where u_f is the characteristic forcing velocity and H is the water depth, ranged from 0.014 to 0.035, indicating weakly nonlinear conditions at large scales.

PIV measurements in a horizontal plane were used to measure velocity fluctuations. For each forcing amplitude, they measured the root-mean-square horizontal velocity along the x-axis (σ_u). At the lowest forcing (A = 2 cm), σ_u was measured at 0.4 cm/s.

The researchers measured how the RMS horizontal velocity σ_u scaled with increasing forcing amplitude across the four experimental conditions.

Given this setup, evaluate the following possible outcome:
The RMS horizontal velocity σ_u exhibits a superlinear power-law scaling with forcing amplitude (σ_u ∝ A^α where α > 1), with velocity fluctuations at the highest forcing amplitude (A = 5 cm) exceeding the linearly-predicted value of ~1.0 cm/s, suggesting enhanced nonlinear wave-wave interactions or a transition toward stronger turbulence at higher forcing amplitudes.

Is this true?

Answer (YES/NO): YES